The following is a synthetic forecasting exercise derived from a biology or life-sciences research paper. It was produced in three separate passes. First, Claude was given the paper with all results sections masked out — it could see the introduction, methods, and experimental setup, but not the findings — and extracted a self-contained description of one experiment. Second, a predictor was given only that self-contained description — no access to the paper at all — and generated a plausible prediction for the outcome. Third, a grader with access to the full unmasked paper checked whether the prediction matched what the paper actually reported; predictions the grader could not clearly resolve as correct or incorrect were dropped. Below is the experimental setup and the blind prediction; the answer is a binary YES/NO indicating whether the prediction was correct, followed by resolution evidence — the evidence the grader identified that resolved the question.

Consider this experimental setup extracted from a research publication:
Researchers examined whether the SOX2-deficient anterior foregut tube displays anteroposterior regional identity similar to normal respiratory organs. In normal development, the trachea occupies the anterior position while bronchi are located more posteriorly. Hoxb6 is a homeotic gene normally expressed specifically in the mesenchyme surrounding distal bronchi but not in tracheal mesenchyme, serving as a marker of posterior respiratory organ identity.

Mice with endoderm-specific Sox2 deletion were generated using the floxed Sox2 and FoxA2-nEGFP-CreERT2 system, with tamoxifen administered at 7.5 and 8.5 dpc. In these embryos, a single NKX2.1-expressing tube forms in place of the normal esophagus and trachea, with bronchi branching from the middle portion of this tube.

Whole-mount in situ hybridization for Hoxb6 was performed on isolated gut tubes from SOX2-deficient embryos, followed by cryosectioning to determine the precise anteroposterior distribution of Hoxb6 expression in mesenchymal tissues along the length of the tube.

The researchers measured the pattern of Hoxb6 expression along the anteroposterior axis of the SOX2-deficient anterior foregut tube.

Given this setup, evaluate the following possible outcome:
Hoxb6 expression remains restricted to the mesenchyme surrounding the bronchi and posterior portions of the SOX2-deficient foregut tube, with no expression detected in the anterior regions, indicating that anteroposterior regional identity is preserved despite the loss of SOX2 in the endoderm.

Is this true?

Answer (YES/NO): YES